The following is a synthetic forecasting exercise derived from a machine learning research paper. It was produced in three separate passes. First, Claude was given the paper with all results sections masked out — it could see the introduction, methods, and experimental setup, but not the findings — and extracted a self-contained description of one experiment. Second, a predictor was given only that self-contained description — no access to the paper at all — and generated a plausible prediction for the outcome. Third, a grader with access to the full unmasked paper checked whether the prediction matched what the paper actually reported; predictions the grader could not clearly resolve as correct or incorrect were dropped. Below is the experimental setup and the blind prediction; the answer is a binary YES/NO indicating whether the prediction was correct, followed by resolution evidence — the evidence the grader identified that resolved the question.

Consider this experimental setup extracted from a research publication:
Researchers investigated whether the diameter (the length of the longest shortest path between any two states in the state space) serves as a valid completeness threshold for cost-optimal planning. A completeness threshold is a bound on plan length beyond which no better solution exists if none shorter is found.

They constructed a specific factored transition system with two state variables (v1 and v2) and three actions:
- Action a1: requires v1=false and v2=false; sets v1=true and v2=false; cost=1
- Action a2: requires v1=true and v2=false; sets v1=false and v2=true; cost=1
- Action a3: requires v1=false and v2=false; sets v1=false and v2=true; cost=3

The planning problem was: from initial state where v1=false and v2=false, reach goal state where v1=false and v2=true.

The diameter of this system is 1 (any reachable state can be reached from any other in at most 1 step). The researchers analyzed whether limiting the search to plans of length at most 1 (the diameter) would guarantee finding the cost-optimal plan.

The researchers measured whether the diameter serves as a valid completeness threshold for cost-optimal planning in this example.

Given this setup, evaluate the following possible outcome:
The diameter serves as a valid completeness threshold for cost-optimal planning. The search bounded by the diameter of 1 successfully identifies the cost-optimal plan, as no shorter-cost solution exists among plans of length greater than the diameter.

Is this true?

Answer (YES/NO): NO